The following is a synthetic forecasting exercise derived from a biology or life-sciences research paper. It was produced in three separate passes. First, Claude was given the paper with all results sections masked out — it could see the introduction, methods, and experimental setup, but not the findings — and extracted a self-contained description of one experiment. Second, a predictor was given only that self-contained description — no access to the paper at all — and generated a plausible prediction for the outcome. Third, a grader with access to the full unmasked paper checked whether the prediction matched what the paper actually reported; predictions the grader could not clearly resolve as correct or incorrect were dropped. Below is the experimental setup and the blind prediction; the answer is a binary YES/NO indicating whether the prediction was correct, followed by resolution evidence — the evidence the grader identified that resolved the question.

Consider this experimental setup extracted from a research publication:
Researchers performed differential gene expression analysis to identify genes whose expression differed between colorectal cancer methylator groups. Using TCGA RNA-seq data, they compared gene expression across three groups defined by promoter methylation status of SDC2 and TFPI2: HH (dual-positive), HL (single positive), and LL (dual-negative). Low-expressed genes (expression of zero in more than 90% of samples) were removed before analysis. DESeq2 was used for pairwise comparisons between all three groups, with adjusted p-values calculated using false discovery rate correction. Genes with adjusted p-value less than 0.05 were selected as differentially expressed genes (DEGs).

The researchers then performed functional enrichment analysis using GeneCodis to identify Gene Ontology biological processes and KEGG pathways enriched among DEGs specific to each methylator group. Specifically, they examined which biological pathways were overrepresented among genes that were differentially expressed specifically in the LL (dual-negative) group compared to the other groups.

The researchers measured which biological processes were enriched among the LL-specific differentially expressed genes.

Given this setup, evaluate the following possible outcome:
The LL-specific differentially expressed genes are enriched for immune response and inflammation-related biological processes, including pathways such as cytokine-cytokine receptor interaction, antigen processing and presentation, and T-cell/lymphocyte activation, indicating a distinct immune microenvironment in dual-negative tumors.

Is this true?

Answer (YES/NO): NO